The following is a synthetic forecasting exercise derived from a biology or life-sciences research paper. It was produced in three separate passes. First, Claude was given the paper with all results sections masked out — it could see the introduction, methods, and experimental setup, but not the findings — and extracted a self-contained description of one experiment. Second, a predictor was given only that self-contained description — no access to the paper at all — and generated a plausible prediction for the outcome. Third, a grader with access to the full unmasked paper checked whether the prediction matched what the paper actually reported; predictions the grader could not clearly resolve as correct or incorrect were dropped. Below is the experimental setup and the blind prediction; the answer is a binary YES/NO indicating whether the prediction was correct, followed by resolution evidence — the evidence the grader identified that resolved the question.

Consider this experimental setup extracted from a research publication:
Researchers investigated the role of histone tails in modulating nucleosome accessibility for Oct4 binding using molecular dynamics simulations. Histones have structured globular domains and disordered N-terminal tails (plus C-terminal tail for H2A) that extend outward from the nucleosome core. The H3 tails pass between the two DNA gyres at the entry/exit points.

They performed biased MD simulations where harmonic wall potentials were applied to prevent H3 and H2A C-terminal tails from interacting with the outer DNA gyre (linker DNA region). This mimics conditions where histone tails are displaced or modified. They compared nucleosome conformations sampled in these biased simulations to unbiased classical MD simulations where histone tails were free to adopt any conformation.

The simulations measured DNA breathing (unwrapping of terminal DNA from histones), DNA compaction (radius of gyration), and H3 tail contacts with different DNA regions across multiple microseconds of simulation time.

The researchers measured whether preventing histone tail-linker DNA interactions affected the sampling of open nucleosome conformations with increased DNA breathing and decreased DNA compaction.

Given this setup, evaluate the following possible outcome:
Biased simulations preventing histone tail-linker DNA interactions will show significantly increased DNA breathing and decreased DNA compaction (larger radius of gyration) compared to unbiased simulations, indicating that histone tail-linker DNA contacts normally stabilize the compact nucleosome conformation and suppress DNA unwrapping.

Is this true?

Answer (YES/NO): YES